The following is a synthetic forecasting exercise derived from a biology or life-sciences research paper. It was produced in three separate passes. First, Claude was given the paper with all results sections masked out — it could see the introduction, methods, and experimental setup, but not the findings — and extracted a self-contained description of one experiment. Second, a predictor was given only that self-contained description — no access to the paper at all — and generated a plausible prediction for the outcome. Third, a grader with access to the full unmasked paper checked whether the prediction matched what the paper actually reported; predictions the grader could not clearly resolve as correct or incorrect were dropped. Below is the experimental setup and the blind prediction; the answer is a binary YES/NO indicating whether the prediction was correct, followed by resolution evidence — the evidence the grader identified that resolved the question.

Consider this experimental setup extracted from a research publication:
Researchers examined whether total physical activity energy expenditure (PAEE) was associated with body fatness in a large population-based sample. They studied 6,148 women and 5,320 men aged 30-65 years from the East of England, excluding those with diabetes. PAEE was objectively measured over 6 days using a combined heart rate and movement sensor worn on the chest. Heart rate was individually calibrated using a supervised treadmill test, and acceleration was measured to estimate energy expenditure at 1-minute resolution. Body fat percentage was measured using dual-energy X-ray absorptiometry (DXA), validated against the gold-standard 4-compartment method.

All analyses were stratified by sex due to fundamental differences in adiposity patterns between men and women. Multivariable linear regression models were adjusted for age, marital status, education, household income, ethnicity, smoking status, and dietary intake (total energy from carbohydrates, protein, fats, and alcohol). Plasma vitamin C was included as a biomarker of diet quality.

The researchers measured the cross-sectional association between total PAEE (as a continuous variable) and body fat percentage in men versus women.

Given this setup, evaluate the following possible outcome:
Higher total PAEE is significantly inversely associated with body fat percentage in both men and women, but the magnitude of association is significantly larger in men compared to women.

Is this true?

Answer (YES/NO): NO